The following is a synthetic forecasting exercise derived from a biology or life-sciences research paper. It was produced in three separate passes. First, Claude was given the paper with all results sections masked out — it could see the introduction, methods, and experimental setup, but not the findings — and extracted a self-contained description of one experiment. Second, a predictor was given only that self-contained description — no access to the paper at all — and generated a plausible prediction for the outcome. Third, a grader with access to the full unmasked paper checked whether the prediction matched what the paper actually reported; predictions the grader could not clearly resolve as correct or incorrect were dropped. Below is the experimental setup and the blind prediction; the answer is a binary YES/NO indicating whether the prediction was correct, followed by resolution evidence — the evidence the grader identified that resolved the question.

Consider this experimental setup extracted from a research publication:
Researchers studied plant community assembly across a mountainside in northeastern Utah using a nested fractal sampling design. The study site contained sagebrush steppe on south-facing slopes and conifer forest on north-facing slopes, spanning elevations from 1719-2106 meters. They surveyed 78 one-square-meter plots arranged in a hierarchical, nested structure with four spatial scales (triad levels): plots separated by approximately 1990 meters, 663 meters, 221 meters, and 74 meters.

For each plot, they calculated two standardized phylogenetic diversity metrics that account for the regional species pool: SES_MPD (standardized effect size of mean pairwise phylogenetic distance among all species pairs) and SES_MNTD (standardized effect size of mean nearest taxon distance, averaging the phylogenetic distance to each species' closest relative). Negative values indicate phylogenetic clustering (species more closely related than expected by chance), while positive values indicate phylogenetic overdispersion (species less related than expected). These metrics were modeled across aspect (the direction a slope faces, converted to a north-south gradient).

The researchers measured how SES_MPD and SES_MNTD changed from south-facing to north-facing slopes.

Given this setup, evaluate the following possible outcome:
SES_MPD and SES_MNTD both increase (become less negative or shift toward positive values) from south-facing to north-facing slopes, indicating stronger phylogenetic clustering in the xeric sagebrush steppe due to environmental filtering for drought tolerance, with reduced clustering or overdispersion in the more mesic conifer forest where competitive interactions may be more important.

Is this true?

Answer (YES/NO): YES